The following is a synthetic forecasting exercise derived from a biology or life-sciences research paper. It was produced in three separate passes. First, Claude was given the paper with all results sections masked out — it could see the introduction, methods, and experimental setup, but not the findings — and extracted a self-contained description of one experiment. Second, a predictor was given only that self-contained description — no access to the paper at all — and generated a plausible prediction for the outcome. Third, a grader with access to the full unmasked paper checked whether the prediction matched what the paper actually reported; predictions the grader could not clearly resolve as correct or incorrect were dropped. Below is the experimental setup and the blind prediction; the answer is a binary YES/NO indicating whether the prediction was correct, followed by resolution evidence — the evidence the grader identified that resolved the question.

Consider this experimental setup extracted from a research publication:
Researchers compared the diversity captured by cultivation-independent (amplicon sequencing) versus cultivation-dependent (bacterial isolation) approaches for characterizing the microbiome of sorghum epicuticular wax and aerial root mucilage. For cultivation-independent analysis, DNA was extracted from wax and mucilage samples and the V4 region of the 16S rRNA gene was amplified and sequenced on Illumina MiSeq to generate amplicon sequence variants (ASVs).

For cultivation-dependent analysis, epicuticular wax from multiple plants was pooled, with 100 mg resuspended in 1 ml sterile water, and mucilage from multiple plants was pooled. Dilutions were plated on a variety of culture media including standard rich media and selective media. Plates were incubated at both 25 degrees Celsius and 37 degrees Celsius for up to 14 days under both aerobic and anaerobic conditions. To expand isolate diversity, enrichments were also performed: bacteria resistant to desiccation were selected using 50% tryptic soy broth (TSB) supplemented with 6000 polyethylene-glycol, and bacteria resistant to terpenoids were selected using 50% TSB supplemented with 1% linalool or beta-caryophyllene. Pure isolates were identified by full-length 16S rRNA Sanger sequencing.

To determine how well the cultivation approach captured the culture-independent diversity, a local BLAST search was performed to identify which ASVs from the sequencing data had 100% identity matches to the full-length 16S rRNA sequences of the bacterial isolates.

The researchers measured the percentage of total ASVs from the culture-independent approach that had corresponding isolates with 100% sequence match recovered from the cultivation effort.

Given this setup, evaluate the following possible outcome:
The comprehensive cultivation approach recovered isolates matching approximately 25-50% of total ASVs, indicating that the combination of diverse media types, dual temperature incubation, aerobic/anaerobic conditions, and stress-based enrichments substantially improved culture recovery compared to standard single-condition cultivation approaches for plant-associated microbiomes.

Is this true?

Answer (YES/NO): NO